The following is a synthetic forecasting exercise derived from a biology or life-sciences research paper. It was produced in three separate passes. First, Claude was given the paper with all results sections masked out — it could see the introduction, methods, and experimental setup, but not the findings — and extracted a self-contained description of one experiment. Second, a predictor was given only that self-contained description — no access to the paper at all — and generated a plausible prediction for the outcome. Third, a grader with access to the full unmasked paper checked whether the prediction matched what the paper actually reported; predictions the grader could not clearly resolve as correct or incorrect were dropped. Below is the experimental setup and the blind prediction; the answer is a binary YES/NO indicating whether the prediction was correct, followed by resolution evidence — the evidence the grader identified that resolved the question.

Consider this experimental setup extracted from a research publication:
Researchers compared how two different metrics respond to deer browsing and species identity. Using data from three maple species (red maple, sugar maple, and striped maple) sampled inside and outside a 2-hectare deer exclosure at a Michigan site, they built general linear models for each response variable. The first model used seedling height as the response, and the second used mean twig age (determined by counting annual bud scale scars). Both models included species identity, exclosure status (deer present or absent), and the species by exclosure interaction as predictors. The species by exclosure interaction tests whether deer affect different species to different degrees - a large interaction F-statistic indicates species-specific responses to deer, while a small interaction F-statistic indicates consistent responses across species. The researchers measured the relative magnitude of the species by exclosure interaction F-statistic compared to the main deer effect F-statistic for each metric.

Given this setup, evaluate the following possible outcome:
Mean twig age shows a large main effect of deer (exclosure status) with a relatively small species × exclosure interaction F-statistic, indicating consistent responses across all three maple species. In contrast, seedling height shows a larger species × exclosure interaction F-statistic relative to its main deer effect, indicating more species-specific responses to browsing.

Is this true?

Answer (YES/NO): YES